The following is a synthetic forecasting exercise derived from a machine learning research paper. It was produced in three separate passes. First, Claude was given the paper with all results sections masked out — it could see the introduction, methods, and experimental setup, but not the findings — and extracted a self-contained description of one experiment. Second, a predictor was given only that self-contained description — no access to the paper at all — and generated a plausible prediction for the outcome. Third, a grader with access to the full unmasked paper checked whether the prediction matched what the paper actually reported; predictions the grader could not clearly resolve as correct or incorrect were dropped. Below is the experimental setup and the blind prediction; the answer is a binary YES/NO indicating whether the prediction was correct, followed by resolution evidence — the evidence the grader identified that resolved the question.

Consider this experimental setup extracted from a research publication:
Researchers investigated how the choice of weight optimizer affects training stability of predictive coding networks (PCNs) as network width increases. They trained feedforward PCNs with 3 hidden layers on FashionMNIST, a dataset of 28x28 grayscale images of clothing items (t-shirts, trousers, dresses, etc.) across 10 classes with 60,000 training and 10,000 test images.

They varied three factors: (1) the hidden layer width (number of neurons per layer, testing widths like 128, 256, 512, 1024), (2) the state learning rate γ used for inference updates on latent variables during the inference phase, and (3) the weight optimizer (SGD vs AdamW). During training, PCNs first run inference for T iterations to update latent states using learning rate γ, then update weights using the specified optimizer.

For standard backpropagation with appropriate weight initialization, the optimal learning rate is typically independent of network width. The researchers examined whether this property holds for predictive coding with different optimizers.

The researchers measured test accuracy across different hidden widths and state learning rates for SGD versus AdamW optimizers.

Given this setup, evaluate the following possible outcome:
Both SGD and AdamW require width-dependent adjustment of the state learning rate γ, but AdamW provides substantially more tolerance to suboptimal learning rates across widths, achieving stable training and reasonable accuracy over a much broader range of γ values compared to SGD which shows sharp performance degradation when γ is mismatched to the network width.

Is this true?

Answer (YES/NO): NO